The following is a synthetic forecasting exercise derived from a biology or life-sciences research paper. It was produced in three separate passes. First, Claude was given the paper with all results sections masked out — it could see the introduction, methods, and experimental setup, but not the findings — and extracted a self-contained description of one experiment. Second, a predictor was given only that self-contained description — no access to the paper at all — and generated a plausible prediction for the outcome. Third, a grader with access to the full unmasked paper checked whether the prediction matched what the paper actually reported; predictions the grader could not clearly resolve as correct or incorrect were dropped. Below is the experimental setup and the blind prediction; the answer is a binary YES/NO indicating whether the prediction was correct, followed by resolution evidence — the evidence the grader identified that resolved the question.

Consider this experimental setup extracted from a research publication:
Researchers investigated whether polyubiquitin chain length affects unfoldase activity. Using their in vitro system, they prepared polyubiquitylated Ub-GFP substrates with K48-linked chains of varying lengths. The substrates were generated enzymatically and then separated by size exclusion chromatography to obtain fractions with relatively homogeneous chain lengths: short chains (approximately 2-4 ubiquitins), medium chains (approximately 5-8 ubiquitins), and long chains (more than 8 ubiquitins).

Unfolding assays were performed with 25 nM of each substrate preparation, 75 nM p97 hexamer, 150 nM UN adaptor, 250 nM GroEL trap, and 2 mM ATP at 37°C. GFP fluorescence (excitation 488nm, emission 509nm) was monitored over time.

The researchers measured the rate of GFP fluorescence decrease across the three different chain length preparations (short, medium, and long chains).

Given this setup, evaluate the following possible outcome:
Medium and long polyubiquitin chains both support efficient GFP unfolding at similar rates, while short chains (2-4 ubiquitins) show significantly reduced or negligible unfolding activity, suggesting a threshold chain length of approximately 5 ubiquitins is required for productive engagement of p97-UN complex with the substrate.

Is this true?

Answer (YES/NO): YES